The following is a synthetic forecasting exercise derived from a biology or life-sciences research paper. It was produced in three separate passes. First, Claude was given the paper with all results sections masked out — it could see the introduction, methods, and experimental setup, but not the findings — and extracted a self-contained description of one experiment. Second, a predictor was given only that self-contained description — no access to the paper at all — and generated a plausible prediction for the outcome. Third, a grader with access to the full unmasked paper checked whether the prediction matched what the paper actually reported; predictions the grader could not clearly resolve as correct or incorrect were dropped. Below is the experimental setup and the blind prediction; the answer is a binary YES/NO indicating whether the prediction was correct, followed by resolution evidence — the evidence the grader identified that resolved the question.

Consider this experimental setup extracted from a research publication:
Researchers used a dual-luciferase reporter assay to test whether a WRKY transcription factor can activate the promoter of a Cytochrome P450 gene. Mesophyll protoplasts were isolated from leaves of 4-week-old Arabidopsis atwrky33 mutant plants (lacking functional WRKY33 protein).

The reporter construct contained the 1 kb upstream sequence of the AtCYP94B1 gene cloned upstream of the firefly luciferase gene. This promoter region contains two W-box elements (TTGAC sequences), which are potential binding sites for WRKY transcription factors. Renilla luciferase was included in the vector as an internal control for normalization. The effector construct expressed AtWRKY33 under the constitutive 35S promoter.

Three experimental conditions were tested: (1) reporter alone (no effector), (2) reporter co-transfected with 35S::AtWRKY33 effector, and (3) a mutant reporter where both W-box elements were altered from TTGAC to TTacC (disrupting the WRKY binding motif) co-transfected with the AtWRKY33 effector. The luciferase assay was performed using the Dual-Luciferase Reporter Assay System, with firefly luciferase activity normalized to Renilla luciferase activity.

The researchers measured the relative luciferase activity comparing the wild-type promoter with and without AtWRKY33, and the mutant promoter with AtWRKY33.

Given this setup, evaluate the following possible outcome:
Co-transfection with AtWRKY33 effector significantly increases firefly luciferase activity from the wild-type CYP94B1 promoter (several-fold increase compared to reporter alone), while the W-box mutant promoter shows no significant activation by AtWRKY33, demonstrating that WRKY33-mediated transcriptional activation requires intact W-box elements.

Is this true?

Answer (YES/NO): NO